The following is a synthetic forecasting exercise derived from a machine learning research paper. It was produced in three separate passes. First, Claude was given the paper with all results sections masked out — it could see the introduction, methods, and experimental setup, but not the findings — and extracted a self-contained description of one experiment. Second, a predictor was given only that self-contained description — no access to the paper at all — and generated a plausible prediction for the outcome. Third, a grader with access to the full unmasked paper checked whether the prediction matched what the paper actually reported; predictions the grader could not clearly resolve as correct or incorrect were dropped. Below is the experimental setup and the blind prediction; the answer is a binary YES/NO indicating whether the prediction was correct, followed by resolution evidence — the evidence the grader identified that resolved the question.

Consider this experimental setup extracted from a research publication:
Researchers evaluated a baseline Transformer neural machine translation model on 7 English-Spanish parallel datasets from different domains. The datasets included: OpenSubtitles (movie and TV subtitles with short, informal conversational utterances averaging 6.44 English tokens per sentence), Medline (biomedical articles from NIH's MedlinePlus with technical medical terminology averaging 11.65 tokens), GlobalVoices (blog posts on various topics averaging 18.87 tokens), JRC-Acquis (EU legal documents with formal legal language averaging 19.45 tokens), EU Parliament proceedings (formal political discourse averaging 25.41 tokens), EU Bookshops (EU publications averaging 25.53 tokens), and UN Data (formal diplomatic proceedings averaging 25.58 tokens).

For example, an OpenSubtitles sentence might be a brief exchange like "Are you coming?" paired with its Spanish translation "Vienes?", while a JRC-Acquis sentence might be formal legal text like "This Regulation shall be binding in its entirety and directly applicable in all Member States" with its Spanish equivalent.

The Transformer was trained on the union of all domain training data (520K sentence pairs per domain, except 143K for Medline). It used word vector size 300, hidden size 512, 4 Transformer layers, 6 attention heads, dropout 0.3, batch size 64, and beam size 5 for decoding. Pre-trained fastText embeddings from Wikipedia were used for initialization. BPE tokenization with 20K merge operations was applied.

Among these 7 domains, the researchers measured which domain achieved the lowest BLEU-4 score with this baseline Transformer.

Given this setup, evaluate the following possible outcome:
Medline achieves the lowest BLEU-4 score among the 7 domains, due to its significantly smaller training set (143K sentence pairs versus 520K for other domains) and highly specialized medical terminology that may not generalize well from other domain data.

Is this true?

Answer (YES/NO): NO